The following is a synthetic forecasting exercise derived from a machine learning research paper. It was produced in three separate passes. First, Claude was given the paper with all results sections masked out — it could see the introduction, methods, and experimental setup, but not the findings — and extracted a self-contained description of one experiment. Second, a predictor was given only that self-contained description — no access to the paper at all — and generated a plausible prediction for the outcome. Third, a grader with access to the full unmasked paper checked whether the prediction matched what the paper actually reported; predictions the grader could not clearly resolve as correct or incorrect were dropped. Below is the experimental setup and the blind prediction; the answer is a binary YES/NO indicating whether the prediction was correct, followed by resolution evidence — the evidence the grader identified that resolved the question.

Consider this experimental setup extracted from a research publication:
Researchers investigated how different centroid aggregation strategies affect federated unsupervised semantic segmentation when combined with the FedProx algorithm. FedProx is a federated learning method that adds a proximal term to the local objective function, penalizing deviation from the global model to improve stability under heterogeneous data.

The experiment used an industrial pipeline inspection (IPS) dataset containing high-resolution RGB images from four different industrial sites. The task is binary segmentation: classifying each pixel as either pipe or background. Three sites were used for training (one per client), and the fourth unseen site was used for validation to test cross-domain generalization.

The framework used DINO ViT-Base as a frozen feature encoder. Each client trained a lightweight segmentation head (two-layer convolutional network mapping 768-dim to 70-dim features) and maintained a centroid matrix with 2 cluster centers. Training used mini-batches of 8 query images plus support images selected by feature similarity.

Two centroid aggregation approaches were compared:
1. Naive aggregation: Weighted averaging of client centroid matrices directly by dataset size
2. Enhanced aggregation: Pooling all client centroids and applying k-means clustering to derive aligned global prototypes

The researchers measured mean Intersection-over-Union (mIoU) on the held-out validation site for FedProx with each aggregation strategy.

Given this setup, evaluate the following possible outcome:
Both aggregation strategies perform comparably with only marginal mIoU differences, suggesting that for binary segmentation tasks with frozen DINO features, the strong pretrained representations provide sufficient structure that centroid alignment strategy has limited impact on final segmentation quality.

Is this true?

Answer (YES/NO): NO